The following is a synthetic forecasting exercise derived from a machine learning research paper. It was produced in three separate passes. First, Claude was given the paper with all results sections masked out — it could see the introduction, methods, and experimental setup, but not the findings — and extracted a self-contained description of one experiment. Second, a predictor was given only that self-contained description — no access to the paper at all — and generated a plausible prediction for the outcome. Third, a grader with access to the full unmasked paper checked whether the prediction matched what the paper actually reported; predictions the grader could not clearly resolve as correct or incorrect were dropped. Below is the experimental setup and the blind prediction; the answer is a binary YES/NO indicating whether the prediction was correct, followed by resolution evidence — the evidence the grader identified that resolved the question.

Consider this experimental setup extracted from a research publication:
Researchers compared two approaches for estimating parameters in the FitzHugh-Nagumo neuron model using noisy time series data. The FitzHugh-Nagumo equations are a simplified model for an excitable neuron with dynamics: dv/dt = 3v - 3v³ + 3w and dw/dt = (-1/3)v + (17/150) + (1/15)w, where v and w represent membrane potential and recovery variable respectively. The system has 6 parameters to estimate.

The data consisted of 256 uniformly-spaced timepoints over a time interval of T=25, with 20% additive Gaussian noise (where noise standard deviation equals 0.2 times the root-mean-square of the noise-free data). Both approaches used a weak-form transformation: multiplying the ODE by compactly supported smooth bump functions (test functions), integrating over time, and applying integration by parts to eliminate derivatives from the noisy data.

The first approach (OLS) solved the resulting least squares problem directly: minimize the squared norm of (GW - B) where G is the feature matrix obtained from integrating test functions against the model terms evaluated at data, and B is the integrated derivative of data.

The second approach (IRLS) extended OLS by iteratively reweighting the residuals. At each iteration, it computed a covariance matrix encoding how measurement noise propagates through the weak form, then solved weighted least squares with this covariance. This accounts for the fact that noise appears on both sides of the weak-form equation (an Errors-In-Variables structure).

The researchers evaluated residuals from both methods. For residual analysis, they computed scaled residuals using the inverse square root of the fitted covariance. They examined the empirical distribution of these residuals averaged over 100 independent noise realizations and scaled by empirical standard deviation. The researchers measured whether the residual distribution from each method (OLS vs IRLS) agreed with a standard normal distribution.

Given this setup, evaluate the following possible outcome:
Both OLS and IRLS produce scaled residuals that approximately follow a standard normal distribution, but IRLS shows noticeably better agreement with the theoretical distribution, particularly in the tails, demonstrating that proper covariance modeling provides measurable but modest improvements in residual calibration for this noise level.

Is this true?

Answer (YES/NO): NO